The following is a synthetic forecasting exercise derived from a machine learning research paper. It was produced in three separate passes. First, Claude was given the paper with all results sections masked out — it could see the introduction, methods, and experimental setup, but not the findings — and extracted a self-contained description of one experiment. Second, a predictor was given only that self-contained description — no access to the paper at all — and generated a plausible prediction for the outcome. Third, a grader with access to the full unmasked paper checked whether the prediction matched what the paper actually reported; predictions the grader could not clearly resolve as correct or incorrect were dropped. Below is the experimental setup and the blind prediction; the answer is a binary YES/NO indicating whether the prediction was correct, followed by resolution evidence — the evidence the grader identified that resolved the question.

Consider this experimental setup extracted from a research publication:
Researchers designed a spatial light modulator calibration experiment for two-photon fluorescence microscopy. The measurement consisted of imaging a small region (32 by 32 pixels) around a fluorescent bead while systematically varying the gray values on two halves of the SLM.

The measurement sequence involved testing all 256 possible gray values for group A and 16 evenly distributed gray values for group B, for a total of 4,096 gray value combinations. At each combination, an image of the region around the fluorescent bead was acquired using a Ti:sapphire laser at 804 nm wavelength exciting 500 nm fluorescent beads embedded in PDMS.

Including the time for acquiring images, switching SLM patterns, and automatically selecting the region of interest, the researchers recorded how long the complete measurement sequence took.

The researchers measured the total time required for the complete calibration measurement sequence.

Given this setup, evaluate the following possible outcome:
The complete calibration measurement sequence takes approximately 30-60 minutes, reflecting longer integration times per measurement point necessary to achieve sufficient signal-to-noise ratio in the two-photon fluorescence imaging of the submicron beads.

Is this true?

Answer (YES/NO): NO